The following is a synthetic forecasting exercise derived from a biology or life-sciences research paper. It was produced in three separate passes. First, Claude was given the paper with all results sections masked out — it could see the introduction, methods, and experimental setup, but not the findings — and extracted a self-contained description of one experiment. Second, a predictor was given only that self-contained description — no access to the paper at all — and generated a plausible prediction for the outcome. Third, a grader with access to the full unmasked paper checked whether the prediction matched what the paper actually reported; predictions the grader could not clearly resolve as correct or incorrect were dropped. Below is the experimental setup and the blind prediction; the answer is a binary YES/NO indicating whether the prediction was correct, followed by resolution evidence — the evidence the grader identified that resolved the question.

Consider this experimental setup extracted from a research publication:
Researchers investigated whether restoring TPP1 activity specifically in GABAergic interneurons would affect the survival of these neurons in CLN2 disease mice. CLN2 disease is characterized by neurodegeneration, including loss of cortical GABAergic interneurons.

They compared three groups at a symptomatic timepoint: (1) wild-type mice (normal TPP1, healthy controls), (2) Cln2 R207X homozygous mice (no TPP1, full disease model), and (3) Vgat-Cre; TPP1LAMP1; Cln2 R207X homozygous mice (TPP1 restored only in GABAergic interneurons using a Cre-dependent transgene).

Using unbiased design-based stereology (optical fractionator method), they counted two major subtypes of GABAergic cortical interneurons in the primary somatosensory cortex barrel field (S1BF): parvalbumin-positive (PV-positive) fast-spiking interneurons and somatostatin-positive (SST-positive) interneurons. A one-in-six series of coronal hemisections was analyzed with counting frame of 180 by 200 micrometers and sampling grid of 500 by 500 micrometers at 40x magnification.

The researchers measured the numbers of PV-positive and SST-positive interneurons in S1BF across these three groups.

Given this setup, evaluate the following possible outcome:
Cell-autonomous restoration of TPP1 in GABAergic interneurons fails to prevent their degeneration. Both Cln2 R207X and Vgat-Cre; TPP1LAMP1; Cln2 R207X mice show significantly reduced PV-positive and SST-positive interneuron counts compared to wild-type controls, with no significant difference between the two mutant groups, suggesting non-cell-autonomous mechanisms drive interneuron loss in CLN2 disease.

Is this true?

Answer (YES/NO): NO